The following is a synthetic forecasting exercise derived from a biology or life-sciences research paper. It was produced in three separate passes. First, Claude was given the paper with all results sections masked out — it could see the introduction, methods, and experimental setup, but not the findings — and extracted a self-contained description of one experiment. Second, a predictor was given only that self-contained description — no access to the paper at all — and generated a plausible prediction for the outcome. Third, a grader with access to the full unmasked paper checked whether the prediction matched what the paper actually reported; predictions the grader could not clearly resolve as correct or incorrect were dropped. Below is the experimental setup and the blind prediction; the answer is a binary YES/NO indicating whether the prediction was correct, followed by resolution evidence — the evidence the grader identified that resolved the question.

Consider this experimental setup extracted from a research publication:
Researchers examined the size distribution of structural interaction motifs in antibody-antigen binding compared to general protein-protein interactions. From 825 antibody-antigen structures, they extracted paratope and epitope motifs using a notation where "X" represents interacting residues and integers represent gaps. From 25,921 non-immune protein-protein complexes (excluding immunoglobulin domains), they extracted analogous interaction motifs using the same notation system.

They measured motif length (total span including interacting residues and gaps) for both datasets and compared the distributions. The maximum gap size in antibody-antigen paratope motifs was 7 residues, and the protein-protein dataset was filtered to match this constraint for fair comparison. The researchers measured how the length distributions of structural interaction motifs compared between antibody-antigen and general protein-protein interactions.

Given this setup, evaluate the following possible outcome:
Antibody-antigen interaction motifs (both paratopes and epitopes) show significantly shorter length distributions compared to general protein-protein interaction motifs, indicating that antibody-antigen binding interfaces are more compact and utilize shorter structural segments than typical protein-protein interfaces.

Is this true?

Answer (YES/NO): YES